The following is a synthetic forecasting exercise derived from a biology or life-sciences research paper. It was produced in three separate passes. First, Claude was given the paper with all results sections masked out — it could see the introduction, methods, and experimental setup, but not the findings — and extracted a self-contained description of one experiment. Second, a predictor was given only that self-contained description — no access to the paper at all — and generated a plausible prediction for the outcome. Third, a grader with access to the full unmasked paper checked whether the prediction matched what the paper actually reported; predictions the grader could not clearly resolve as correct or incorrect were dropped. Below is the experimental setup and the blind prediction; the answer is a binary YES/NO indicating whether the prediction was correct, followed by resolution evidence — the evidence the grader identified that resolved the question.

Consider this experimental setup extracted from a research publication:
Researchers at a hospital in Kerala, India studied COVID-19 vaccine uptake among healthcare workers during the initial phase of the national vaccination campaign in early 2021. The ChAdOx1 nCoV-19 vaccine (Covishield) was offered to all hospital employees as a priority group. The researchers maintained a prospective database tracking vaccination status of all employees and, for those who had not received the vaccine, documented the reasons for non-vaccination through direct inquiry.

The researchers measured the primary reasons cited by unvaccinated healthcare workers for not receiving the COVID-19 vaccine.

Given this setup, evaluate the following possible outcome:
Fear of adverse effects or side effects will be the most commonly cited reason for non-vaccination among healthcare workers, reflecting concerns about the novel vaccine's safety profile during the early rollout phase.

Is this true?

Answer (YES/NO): NO